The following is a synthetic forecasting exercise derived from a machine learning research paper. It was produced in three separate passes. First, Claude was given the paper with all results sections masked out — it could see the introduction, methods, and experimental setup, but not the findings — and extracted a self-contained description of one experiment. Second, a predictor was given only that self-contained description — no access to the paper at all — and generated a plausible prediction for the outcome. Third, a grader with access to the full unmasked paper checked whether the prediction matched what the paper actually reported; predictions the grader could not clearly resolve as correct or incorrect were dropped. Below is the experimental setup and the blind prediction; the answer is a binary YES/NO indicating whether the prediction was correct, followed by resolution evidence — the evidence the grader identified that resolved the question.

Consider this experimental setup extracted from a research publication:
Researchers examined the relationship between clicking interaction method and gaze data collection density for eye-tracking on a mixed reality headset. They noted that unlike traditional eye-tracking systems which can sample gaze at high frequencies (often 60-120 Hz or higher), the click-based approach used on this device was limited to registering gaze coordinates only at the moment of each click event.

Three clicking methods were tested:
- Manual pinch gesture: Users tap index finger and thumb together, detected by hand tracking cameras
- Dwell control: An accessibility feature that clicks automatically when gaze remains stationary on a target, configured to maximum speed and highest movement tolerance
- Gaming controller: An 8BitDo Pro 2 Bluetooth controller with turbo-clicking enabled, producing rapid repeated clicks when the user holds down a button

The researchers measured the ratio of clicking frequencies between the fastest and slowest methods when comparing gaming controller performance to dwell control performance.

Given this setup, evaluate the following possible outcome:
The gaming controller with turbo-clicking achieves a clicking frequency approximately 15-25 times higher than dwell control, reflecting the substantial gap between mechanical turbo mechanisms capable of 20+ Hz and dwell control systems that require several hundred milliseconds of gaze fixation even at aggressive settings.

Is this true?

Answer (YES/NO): NO